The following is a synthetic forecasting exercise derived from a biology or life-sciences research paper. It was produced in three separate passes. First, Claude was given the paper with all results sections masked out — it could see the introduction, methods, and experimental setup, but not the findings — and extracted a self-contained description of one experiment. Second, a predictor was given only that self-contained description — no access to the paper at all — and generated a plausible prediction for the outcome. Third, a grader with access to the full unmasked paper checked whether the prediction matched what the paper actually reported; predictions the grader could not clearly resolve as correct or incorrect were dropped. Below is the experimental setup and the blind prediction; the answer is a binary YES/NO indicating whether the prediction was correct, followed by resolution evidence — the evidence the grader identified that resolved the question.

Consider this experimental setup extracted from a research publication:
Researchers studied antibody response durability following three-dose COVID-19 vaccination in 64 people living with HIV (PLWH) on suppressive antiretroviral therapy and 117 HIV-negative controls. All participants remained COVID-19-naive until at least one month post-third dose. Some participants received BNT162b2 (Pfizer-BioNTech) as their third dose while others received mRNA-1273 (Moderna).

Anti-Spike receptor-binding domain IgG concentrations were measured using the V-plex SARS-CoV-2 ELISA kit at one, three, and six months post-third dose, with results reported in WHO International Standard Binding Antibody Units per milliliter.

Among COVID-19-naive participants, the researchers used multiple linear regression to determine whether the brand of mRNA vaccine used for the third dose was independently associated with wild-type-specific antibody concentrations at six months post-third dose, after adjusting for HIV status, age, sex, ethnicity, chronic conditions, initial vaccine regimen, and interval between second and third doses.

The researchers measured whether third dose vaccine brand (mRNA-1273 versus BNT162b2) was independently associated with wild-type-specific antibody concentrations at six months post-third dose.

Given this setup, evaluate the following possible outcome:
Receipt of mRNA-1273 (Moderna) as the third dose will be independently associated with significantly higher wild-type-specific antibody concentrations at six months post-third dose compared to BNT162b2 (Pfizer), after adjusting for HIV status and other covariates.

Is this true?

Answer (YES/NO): YES